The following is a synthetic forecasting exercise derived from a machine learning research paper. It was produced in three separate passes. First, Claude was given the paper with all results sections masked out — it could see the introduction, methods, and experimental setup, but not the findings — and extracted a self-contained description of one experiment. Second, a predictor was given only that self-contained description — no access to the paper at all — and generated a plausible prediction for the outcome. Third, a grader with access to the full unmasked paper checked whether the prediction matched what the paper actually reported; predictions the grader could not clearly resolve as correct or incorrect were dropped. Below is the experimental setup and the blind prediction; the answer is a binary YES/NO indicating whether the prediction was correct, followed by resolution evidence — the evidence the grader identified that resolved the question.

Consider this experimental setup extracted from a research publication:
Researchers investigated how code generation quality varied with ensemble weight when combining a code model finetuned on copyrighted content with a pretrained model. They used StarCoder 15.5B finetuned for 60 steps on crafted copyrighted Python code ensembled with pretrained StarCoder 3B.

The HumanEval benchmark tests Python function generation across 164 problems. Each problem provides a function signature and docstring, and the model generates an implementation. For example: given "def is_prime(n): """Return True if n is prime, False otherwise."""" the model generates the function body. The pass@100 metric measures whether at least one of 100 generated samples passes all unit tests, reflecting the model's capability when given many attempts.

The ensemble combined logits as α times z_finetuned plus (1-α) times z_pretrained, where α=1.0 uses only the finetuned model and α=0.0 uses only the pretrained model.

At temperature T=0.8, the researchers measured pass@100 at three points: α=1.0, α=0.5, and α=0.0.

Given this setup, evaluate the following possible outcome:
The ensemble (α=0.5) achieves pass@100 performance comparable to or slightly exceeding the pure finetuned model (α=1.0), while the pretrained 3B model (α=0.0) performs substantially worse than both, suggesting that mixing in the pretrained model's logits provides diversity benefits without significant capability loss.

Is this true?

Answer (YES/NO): NO